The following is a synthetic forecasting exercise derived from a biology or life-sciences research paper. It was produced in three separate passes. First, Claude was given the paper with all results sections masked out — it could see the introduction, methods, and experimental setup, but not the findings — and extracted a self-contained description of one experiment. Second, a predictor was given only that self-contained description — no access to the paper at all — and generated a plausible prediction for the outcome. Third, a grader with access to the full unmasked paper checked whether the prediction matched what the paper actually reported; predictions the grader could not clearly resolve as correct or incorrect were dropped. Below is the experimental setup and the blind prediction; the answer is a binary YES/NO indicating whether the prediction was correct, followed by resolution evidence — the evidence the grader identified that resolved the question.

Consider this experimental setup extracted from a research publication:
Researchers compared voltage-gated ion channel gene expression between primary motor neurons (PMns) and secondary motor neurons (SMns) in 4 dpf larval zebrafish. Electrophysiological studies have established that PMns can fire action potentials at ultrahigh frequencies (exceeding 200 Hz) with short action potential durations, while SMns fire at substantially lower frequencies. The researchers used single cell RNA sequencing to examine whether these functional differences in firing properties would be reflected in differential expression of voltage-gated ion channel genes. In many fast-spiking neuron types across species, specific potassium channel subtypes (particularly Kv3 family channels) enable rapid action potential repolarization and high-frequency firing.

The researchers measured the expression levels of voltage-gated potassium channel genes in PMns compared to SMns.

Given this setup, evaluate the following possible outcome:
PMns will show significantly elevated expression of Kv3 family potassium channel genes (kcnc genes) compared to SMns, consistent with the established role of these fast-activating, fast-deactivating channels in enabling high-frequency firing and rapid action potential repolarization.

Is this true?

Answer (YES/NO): YES